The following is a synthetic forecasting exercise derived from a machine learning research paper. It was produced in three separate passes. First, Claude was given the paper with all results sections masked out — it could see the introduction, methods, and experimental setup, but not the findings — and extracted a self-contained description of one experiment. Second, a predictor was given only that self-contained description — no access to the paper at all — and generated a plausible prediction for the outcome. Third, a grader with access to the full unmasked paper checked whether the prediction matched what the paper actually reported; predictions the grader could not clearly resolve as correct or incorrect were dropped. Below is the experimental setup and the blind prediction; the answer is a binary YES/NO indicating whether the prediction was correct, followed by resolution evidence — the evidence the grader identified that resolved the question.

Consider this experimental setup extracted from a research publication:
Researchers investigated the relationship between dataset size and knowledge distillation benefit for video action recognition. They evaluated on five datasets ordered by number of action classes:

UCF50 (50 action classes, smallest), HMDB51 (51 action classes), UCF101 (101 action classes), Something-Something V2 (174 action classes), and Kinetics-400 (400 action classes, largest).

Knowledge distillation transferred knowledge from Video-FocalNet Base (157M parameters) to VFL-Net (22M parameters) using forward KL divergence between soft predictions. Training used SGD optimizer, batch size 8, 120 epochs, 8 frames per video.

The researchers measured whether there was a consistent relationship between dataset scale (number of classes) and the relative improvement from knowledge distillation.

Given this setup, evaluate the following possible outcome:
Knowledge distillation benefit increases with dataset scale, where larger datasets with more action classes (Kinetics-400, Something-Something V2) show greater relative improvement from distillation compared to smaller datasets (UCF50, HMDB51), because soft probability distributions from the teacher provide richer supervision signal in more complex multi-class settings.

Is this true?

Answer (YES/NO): NO